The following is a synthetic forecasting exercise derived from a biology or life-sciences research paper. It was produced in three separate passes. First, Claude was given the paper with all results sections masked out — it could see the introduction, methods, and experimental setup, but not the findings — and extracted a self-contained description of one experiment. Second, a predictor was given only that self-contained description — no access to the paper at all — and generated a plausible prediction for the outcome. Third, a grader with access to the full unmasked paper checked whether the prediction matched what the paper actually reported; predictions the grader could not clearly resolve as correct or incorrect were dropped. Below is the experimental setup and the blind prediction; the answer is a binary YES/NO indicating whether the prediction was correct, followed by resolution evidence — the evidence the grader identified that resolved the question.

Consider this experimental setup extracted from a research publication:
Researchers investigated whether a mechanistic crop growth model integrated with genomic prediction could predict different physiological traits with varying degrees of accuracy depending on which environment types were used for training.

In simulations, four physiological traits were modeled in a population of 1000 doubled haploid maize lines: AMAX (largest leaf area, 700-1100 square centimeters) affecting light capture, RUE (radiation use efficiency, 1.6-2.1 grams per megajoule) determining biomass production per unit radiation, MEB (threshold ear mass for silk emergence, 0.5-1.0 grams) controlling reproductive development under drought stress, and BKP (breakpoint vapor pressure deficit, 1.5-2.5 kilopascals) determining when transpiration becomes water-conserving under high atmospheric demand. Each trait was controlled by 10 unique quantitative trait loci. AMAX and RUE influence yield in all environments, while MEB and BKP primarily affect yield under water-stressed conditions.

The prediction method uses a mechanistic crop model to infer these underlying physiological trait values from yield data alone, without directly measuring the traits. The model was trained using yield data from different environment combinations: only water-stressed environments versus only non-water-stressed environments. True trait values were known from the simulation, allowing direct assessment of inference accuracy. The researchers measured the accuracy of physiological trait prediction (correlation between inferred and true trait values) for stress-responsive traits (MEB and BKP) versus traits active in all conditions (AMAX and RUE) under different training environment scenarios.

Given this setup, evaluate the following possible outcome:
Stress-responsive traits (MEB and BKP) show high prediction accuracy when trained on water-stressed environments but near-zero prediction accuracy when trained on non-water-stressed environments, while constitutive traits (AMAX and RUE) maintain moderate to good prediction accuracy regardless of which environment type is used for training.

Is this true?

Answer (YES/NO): NO